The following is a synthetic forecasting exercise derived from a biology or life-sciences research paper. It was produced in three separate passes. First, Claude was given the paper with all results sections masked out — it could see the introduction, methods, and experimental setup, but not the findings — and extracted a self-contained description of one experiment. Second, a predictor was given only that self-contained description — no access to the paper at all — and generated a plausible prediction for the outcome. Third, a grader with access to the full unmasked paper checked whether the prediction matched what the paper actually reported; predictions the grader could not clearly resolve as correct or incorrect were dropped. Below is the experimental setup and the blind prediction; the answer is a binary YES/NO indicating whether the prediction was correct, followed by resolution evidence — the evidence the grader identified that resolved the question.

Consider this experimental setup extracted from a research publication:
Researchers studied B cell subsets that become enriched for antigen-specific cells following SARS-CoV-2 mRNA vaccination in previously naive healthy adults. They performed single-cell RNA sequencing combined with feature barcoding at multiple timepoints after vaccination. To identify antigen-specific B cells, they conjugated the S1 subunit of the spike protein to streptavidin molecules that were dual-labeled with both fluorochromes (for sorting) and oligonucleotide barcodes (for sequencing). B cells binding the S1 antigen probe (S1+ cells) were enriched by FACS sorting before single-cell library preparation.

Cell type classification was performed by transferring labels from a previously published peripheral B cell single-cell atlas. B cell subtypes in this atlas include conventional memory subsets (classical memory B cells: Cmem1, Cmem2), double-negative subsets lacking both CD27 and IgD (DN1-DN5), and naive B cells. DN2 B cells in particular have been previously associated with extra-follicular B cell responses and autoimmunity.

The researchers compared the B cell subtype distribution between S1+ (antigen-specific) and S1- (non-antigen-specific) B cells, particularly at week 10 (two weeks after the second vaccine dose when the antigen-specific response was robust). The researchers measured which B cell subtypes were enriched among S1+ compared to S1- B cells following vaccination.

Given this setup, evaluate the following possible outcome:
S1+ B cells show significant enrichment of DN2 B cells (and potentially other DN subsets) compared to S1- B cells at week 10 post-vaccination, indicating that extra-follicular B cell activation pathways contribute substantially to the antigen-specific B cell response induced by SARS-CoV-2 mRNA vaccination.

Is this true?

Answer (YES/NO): YES